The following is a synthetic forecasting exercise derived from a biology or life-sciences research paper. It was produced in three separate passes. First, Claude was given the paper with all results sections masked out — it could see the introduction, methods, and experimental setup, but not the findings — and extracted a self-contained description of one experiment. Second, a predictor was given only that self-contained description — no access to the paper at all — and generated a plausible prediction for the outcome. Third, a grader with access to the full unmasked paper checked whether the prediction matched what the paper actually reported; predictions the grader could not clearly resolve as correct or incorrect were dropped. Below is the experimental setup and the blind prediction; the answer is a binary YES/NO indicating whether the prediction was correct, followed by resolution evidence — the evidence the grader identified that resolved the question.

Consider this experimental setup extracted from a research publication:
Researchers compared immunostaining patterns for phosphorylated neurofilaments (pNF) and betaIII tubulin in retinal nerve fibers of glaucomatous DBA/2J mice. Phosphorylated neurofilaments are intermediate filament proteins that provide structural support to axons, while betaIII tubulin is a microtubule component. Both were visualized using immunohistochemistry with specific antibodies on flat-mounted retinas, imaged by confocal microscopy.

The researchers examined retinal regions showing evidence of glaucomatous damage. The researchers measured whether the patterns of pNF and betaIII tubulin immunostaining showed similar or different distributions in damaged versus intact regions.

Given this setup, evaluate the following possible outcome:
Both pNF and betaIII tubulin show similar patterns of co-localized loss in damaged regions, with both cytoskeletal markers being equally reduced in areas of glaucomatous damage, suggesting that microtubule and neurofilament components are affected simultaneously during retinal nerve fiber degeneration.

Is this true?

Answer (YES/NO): NO